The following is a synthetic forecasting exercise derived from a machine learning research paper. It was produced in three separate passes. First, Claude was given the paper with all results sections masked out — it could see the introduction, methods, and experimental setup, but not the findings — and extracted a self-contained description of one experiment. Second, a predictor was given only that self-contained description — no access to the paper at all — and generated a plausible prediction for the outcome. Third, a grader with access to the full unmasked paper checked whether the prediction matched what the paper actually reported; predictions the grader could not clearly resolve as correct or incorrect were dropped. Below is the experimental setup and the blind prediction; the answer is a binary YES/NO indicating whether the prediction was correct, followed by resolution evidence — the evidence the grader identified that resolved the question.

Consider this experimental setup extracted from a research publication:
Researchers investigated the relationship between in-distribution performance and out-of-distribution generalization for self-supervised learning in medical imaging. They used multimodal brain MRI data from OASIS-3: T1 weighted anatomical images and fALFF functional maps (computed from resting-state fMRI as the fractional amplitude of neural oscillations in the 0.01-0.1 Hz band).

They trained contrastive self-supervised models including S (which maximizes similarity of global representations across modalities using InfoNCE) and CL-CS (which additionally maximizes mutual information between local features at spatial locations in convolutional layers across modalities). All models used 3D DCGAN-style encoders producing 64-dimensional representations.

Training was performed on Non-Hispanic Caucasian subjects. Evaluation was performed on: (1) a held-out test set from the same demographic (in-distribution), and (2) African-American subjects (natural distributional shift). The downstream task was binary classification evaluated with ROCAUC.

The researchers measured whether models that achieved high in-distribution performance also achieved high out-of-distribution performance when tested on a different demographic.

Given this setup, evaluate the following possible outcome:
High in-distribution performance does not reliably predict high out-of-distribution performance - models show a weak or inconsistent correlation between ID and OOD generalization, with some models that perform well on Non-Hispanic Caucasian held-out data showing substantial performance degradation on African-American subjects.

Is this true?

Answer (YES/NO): NO